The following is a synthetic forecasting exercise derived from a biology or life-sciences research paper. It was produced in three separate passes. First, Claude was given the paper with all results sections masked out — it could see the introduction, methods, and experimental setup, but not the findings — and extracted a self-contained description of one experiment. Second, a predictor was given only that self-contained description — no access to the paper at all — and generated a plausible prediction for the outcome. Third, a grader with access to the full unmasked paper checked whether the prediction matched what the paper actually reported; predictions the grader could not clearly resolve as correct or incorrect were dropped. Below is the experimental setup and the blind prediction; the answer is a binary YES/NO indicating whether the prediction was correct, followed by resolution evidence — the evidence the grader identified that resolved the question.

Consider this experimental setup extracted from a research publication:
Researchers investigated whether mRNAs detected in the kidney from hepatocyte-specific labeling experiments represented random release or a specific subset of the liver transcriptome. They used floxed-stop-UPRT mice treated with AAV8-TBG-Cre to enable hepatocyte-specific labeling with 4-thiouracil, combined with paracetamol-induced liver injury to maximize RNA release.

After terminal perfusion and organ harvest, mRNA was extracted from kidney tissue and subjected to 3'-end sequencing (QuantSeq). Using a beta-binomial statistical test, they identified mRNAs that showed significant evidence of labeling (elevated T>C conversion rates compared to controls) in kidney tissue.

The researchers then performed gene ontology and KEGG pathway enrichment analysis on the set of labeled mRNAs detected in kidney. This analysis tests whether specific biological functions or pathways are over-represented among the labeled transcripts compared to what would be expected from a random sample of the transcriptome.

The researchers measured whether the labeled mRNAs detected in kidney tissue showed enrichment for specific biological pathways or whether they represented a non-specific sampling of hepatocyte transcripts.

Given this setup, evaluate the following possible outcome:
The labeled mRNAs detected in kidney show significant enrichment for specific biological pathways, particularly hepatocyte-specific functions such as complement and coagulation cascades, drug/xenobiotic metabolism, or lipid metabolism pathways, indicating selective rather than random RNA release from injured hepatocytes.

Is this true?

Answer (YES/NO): NO